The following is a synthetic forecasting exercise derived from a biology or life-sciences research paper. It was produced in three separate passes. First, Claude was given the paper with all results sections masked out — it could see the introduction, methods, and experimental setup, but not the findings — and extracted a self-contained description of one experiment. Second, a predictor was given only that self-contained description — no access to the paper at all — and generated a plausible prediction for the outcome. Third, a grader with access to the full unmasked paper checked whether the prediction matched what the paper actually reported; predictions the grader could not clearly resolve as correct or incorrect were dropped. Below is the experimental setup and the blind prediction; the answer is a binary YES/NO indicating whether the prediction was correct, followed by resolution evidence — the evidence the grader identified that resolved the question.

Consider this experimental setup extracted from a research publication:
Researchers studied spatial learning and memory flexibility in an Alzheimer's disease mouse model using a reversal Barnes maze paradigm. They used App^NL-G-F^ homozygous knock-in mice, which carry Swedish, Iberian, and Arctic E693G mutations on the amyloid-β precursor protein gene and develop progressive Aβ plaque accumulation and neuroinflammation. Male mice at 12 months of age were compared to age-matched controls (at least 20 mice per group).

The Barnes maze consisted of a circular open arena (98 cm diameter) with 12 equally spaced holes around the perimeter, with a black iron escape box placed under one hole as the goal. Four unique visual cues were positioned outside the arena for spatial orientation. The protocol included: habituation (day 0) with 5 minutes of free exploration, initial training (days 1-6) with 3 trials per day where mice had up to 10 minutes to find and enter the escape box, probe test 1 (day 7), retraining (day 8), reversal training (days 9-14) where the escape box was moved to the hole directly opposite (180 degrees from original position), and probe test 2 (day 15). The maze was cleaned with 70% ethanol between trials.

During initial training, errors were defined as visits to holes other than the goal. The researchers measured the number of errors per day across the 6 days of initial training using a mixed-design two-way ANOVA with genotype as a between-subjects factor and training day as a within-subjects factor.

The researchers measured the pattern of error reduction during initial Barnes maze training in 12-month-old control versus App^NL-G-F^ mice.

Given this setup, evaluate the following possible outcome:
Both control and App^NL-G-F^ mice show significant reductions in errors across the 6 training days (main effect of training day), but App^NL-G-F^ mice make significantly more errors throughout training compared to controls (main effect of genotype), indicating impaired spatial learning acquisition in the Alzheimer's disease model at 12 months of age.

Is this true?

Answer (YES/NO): NO